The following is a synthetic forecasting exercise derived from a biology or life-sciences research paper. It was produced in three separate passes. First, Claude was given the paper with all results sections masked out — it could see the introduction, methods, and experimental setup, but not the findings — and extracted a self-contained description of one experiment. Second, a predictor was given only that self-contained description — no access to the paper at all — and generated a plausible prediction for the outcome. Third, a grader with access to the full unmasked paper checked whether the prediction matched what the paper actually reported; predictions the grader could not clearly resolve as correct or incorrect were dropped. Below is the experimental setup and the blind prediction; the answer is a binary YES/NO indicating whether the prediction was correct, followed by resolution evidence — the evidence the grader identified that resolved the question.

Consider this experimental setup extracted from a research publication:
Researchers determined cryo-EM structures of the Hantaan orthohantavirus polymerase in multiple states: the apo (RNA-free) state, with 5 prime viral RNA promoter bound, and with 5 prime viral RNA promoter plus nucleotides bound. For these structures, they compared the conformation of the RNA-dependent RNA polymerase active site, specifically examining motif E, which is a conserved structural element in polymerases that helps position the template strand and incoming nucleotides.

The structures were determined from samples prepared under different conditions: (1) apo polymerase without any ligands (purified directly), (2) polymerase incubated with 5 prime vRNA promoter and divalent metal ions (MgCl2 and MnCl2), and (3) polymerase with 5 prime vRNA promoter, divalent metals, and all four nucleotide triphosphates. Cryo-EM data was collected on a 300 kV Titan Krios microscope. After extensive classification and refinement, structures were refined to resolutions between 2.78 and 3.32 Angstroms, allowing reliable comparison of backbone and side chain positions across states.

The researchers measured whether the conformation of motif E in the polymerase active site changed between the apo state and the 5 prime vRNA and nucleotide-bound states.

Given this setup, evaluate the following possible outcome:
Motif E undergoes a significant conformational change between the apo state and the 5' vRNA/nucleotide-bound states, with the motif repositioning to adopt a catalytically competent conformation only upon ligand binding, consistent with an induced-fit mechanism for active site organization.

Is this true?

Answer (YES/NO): YES